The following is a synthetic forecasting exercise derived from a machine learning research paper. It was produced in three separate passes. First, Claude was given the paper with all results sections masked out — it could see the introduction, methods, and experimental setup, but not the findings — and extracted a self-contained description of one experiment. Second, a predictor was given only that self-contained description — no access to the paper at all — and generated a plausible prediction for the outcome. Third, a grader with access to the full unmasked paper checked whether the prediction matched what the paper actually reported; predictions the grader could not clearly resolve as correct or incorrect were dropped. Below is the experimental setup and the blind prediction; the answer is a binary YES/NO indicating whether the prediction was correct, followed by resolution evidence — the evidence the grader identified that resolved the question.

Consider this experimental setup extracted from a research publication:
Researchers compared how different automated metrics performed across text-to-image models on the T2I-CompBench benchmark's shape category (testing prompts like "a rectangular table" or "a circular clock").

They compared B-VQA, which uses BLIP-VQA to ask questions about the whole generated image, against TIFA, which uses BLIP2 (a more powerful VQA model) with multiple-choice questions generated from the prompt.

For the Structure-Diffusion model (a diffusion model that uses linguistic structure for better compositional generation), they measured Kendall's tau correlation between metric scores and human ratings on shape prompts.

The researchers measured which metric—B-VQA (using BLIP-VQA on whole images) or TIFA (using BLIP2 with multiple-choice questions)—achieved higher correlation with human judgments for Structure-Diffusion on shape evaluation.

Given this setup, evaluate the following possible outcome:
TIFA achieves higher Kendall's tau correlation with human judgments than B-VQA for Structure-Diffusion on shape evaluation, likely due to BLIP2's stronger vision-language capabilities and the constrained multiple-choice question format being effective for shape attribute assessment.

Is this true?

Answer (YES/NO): NO